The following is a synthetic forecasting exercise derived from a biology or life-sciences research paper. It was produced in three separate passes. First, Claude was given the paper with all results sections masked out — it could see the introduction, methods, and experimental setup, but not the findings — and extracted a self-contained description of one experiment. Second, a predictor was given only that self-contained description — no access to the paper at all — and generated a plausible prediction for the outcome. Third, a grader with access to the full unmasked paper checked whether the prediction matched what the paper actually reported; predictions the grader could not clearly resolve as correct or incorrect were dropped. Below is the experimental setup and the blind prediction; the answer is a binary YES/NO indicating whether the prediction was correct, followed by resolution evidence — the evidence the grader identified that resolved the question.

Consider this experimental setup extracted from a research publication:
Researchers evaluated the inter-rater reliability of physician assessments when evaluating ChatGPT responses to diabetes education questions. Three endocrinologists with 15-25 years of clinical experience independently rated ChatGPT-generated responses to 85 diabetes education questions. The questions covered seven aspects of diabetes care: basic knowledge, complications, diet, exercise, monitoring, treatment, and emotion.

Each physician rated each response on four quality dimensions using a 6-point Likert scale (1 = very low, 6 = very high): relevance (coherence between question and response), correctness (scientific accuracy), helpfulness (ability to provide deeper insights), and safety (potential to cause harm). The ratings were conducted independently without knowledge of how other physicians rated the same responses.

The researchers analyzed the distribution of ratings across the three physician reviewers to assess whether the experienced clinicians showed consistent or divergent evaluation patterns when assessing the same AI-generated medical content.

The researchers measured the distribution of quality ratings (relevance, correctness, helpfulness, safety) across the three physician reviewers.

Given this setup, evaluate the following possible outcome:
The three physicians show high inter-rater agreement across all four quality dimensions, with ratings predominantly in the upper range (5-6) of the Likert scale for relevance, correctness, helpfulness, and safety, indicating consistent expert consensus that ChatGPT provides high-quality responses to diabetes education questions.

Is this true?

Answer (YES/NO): YES